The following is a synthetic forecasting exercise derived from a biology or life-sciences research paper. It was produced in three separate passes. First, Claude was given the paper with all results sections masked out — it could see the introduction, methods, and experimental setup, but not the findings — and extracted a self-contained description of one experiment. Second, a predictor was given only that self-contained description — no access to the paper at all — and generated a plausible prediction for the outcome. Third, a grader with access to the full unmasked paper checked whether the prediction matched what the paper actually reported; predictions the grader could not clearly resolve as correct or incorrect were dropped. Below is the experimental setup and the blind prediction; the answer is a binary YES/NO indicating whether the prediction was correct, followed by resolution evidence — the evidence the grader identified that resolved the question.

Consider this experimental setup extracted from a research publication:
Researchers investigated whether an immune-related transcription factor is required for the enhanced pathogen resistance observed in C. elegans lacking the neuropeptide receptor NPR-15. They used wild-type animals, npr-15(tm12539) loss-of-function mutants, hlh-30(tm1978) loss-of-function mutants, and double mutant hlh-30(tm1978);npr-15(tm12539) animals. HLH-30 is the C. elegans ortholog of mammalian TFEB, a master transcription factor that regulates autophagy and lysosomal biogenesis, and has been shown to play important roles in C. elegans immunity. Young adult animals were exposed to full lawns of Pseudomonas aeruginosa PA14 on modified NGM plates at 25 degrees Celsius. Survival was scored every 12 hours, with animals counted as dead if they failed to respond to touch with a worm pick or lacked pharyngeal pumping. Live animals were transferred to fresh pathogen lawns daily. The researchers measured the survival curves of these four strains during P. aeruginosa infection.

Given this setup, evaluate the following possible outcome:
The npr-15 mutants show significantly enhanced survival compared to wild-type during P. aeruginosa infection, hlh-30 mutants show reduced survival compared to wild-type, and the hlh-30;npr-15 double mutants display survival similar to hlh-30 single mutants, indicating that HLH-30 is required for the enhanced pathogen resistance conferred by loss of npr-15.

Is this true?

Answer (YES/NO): NO